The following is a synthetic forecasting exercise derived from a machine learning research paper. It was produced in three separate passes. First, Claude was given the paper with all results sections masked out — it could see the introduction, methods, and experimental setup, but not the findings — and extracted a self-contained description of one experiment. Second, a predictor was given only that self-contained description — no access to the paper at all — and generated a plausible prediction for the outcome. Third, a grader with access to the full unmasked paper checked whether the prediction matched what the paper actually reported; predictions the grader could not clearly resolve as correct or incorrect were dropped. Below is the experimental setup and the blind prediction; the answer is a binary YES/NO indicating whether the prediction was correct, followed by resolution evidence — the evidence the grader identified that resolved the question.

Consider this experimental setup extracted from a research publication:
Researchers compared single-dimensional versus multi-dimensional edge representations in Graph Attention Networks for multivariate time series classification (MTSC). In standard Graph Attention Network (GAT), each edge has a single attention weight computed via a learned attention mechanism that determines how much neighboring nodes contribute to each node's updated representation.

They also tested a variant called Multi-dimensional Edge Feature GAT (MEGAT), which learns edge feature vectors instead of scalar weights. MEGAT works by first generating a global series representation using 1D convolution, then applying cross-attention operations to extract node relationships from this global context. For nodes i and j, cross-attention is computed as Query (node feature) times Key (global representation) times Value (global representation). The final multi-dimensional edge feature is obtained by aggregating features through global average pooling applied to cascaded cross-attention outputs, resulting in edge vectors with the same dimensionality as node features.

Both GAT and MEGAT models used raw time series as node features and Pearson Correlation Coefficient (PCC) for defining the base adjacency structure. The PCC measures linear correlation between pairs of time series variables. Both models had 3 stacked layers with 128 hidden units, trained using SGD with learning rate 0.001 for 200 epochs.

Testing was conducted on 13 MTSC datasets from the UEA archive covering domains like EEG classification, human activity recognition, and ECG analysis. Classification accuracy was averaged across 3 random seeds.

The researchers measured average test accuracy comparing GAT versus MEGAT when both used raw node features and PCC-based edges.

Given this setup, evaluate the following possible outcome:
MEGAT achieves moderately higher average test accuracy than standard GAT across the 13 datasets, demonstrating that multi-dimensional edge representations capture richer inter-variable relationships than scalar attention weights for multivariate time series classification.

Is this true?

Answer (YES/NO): NO